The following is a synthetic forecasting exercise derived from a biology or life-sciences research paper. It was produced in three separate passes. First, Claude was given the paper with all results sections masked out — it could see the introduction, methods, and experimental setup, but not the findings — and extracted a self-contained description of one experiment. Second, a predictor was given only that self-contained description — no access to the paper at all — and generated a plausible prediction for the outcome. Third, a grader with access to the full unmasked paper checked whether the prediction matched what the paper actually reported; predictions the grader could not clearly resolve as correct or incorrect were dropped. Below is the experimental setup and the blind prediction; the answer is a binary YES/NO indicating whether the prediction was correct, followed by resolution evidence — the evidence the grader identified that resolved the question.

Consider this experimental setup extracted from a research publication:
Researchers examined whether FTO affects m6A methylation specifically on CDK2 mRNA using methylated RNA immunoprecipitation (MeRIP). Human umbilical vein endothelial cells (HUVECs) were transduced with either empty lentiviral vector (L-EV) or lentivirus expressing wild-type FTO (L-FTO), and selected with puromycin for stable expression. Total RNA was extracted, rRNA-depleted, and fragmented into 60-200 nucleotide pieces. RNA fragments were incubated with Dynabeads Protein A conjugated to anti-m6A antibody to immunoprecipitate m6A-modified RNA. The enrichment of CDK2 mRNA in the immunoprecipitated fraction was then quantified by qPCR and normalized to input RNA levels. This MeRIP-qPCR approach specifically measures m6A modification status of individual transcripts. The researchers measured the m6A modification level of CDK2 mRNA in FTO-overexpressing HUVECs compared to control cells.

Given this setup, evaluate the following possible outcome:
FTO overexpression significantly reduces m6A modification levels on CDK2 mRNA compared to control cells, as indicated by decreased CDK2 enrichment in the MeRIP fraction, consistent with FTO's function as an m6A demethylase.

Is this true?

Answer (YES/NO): YES